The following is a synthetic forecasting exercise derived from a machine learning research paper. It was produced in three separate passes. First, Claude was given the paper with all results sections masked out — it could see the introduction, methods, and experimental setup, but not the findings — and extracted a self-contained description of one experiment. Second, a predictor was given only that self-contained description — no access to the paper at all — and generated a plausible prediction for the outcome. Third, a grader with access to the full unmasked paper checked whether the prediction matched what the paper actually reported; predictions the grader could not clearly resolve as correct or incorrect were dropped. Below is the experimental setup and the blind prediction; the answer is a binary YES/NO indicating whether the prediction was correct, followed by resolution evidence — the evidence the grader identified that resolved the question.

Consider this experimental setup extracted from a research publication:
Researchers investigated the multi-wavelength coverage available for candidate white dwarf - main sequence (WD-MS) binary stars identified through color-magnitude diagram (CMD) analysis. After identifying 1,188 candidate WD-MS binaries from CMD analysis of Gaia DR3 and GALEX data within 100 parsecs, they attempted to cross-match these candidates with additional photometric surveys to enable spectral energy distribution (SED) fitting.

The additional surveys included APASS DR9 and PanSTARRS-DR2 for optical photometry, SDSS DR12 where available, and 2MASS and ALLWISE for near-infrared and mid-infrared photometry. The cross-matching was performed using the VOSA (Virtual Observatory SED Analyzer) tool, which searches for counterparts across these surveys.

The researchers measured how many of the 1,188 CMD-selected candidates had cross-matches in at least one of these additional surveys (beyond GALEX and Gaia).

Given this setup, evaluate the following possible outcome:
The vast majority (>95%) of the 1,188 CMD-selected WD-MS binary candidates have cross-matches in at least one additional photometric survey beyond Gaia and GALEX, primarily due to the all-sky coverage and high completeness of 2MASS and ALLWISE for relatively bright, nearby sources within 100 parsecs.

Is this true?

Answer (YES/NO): NO